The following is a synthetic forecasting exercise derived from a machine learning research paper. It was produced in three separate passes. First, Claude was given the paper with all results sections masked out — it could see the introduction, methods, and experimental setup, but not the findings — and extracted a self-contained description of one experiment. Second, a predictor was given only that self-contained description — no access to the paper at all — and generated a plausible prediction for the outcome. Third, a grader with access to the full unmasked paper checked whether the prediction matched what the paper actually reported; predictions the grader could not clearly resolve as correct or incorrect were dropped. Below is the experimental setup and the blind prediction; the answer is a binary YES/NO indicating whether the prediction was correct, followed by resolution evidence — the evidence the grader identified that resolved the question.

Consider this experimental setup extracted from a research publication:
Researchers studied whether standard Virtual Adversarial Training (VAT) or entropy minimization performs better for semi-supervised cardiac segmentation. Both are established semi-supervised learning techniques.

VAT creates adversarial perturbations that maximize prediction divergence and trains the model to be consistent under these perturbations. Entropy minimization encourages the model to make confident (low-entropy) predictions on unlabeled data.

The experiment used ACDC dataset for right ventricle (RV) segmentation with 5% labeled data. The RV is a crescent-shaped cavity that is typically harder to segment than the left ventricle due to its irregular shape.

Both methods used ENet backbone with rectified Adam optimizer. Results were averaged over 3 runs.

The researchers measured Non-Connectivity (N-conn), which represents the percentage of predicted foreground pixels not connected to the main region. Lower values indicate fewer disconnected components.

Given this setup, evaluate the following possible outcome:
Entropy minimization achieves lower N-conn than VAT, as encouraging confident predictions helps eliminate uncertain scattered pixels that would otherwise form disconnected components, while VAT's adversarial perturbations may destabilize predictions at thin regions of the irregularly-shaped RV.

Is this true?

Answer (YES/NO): NO